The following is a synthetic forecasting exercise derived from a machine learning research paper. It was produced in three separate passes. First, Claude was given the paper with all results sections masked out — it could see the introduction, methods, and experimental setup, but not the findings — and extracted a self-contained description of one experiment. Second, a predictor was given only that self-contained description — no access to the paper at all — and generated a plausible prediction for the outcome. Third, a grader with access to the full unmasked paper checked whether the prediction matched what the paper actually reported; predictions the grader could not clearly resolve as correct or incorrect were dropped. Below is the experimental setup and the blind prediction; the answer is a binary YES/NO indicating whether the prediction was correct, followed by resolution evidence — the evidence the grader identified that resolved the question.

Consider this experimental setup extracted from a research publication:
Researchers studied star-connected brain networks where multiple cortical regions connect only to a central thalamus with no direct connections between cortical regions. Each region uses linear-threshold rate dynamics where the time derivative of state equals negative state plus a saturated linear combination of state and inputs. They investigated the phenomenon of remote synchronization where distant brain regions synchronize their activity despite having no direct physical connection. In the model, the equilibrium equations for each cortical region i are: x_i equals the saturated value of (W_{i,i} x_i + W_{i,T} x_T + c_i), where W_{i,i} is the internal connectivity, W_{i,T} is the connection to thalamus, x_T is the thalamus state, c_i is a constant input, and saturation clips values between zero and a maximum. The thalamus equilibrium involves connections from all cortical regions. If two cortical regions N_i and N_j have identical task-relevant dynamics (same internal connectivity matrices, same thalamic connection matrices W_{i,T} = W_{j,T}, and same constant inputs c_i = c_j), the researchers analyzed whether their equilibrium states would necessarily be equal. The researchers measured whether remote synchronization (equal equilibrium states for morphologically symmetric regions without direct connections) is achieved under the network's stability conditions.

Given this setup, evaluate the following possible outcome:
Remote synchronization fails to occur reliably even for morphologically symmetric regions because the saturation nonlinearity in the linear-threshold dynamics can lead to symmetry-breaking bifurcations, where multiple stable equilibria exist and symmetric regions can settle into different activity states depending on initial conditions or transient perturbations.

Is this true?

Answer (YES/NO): NO